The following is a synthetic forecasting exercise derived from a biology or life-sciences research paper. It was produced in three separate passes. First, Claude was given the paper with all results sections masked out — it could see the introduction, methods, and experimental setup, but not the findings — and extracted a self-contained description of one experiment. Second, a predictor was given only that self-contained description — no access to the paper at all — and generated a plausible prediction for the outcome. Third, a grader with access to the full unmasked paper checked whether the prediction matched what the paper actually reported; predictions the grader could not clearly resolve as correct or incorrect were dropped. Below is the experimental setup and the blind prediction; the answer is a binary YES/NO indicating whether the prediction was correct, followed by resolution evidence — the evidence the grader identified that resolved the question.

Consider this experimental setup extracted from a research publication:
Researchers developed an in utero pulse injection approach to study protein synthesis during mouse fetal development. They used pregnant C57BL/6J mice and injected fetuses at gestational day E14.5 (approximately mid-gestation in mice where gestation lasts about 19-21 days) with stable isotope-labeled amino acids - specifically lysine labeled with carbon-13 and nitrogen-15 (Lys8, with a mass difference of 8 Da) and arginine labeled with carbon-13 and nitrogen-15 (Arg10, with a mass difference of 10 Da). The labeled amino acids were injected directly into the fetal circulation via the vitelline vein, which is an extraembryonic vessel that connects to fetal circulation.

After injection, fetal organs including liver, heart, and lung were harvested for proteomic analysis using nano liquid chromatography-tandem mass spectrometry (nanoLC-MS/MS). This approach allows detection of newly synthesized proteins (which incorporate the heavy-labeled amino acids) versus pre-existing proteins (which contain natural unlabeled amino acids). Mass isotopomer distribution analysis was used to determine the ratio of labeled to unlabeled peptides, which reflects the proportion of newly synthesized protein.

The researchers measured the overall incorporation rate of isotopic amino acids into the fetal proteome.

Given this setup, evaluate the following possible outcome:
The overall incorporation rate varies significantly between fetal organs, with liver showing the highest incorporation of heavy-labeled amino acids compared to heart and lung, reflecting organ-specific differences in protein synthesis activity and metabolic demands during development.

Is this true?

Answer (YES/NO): NO